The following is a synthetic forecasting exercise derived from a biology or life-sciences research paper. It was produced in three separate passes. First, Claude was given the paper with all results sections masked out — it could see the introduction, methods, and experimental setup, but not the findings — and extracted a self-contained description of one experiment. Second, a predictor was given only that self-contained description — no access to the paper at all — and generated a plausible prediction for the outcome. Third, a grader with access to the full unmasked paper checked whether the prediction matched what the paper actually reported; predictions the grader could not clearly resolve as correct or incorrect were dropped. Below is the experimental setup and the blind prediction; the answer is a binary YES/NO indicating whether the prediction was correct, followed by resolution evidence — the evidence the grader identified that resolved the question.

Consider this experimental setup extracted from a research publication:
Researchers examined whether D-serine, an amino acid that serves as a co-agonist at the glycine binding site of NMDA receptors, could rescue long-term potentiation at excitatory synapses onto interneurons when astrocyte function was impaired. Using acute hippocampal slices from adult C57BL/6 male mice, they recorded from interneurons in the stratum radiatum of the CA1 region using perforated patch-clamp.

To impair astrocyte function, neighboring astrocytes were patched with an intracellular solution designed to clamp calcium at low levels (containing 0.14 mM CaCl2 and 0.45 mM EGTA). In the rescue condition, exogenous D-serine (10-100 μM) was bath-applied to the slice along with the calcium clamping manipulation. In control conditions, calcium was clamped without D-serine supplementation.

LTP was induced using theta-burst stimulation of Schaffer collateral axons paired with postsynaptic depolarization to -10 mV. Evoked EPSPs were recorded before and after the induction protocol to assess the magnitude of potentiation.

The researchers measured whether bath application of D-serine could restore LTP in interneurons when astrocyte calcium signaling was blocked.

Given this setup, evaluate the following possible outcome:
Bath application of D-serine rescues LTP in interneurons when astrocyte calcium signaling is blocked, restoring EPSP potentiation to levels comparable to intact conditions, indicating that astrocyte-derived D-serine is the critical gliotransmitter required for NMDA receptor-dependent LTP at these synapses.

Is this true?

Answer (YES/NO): YES